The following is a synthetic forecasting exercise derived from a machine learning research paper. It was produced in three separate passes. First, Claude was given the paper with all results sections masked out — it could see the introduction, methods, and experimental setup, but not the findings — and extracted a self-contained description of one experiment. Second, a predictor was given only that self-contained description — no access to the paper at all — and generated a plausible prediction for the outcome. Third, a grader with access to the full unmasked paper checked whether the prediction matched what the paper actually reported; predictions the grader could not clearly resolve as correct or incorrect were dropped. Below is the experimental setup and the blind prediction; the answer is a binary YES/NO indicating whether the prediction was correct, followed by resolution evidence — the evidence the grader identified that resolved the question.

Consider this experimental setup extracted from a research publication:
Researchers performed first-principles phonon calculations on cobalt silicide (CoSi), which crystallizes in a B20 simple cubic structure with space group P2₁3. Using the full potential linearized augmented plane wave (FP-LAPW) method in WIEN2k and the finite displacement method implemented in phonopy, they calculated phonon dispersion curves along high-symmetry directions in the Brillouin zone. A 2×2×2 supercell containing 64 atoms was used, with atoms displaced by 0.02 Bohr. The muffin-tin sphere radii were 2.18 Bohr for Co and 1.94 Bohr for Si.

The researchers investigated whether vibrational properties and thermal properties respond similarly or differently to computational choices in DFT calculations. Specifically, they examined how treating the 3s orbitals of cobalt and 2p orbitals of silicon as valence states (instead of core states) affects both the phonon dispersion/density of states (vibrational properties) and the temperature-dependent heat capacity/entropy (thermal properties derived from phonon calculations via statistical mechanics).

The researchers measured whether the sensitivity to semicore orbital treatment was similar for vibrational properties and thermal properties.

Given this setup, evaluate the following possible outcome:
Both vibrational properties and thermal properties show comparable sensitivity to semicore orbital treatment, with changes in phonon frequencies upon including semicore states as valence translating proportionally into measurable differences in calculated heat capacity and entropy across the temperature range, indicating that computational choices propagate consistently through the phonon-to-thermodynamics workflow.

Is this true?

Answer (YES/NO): NO